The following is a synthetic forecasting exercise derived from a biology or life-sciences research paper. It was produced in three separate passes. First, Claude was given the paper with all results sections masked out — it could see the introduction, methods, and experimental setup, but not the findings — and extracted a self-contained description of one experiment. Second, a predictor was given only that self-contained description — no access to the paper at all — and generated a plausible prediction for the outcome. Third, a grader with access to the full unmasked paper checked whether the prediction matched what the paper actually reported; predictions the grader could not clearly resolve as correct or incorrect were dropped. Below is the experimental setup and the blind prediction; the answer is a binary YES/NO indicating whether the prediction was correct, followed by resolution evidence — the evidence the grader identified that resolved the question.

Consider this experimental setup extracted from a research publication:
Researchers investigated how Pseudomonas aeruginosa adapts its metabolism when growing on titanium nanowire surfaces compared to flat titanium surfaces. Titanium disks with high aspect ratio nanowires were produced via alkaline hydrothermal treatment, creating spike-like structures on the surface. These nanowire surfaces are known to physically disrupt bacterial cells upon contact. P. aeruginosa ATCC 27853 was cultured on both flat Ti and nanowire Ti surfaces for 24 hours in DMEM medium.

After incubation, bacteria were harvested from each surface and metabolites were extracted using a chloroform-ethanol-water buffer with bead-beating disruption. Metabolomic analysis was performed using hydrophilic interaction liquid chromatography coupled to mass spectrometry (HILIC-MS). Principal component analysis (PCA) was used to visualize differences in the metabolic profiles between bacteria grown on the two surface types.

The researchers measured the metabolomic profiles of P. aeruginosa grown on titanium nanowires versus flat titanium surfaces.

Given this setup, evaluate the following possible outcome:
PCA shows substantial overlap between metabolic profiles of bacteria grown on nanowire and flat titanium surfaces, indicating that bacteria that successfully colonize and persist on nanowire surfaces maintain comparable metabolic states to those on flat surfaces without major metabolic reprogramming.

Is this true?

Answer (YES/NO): NO